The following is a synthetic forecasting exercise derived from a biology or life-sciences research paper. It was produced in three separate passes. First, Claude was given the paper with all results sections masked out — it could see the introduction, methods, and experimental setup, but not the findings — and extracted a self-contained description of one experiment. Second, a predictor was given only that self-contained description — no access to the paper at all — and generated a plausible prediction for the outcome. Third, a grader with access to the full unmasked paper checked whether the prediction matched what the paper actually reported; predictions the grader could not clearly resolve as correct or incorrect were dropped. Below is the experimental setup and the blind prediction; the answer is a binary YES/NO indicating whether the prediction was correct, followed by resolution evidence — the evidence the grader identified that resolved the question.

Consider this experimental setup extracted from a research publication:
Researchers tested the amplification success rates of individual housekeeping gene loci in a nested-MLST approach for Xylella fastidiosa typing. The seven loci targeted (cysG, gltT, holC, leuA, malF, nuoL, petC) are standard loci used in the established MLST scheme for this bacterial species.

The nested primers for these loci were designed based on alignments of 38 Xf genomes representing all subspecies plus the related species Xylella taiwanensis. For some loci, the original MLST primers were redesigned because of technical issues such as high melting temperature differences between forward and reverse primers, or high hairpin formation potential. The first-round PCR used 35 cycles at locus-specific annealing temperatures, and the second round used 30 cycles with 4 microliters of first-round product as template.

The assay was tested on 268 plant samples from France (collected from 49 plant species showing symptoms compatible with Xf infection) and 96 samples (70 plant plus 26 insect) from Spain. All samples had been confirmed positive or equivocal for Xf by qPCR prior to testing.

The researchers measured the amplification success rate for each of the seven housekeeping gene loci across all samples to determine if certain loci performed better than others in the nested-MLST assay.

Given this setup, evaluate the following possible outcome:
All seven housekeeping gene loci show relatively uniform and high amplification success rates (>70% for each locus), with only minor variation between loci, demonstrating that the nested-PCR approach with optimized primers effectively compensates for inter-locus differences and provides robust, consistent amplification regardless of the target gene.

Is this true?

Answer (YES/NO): NO